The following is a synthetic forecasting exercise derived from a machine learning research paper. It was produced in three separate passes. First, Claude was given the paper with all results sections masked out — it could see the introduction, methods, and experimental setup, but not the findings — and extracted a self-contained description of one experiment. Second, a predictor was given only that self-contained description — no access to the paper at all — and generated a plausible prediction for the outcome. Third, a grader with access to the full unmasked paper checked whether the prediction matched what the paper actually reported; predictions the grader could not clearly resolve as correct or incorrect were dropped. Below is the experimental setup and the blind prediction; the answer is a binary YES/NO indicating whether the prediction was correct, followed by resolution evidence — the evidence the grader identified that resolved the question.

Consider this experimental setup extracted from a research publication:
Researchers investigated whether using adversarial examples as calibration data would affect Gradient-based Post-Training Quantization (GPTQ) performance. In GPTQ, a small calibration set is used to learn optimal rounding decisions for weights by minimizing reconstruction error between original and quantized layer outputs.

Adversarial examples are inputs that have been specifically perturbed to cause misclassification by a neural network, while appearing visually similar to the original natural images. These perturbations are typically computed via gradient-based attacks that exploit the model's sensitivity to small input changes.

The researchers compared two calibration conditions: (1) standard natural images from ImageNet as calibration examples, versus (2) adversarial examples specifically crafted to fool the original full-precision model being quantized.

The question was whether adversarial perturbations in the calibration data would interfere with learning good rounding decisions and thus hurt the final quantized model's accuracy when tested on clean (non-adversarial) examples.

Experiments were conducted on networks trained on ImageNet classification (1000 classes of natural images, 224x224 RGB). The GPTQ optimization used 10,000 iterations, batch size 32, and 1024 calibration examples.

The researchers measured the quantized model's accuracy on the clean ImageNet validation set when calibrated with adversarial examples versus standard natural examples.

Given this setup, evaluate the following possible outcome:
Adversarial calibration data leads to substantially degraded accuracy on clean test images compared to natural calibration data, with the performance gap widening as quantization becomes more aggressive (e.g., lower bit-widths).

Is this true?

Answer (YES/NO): NO